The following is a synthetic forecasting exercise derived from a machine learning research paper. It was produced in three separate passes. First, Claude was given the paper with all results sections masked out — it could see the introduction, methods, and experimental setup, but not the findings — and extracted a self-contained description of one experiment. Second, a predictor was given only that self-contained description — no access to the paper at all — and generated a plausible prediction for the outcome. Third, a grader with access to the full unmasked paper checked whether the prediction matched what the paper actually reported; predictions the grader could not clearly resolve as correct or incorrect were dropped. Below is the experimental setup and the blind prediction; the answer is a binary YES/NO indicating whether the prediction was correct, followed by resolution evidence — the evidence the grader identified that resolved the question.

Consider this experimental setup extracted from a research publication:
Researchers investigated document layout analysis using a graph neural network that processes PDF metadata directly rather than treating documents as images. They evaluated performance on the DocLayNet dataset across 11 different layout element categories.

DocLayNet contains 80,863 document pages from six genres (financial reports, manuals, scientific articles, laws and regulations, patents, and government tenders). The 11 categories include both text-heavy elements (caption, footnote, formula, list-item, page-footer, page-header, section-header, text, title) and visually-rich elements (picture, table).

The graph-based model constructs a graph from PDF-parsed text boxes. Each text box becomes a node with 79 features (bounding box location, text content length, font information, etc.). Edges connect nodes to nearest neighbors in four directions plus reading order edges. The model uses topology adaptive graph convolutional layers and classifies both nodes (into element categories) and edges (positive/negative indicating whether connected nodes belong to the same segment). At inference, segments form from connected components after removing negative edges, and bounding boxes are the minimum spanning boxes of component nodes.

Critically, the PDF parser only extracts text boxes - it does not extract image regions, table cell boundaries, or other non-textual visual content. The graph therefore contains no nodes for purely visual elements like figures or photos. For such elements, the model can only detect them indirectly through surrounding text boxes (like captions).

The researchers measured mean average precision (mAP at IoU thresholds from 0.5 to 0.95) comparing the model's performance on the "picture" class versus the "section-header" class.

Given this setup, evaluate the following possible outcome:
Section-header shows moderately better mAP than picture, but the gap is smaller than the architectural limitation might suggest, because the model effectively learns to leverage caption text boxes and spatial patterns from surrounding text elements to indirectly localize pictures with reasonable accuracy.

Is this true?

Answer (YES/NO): NO